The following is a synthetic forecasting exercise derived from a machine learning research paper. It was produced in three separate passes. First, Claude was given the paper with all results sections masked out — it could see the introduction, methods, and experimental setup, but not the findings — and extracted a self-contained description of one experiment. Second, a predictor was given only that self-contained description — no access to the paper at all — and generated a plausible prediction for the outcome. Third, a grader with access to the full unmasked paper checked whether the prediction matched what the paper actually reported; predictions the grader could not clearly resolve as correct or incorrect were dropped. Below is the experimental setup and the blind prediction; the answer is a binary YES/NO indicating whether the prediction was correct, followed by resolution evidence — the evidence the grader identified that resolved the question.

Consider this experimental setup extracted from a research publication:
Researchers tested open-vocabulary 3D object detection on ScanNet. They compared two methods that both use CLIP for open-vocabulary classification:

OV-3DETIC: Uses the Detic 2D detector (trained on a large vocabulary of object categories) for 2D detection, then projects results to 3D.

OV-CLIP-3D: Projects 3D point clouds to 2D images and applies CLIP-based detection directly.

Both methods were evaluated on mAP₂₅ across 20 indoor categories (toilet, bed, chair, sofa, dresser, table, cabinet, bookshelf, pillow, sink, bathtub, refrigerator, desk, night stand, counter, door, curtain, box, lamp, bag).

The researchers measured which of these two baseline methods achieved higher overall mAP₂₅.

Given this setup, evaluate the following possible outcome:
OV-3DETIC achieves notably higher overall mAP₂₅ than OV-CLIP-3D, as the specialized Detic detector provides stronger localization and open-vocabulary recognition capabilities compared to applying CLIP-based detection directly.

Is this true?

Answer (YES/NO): YES